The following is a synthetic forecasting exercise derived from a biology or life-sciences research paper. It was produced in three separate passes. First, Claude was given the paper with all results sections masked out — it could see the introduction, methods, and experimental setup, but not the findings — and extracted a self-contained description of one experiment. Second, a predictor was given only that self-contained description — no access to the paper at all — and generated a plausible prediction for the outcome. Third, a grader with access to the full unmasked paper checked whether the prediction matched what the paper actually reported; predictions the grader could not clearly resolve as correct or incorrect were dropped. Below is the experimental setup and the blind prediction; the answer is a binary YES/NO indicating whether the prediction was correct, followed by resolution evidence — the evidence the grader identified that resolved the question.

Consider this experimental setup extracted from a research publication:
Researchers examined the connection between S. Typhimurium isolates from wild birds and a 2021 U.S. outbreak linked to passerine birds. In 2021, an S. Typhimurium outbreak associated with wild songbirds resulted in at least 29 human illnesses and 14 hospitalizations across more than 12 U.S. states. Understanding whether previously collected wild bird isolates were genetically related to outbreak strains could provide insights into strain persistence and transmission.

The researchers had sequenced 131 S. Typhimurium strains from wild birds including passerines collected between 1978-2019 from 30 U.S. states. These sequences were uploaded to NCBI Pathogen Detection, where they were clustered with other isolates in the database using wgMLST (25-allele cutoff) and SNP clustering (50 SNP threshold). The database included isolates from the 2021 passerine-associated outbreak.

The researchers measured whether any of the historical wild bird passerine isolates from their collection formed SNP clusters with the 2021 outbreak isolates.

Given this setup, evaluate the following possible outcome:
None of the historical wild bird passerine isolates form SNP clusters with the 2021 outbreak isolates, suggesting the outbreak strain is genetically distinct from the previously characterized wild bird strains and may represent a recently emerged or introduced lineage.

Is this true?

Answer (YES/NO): NO